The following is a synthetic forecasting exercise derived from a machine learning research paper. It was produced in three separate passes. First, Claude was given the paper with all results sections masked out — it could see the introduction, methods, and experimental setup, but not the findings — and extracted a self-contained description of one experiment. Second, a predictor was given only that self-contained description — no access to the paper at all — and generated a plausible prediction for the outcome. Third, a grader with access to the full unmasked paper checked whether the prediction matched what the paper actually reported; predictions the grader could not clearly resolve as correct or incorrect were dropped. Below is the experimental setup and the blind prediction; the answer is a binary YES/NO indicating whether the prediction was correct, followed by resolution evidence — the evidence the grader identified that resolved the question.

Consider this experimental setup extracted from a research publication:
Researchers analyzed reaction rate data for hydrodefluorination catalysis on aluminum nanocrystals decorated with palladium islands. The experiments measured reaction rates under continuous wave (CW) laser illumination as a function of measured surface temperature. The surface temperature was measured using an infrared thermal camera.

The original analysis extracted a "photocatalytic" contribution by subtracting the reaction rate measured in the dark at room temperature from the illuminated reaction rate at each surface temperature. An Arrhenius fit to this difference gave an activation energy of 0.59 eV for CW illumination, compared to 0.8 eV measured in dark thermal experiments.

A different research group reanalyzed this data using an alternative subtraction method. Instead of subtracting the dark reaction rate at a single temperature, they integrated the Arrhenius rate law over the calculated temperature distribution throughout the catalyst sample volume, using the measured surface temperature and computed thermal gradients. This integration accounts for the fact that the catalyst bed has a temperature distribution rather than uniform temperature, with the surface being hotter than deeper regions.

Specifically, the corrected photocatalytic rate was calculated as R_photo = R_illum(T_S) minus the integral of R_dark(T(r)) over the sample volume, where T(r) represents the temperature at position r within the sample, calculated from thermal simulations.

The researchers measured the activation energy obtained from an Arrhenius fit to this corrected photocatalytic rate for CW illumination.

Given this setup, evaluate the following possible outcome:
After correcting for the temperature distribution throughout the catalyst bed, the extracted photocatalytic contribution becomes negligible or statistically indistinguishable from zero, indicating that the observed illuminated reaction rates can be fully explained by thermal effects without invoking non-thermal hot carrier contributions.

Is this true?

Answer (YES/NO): YES